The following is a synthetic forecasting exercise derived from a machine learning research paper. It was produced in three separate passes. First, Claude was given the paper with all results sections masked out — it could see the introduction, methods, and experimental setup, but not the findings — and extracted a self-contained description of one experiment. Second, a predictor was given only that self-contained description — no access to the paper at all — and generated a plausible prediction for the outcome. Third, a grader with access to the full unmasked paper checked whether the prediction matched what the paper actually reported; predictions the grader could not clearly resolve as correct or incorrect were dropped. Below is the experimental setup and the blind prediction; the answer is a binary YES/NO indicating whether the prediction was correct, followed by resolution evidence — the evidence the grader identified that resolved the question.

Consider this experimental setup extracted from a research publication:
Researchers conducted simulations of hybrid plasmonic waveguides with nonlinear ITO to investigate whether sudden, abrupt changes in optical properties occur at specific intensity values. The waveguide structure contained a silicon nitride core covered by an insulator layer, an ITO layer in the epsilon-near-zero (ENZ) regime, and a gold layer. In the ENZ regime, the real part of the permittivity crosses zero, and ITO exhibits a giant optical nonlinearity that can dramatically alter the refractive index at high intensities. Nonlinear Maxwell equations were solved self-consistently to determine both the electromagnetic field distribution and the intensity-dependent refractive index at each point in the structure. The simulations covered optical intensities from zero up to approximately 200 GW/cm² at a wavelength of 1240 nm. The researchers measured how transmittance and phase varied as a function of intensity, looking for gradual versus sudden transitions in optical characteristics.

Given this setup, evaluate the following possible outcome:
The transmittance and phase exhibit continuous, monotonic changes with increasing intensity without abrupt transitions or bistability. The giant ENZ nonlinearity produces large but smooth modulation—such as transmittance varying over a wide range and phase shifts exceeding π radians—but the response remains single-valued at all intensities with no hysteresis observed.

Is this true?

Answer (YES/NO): NO